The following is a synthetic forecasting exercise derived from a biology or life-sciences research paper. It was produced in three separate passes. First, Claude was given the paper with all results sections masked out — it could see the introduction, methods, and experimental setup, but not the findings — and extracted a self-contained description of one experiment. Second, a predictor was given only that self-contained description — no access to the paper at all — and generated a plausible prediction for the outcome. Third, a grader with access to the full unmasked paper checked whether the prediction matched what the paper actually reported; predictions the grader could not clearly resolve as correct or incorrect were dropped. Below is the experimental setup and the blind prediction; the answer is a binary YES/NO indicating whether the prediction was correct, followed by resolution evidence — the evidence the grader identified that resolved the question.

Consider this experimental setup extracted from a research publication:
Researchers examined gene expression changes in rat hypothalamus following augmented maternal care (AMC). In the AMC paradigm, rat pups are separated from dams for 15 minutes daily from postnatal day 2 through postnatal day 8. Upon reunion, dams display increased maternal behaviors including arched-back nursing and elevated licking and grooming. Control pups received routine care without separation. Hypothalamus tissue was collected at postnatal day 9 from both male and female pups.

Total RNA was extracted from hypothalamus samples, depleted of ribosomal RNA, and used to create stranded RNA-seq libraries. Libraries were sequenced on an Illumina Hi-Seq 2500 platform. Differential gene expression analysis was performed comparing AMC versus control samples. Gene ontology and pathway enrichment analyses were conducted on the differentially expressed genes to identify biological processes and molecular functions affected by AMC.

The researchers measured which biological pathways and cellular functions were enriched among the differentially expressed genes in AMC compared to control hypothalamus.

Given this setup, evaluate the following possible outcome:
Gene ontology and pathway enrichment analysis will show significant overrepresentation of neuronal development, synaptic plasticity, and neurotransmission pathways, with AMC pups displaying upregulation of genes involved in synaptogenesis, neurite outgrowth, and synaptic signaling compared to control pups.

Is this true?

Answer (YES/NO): NO